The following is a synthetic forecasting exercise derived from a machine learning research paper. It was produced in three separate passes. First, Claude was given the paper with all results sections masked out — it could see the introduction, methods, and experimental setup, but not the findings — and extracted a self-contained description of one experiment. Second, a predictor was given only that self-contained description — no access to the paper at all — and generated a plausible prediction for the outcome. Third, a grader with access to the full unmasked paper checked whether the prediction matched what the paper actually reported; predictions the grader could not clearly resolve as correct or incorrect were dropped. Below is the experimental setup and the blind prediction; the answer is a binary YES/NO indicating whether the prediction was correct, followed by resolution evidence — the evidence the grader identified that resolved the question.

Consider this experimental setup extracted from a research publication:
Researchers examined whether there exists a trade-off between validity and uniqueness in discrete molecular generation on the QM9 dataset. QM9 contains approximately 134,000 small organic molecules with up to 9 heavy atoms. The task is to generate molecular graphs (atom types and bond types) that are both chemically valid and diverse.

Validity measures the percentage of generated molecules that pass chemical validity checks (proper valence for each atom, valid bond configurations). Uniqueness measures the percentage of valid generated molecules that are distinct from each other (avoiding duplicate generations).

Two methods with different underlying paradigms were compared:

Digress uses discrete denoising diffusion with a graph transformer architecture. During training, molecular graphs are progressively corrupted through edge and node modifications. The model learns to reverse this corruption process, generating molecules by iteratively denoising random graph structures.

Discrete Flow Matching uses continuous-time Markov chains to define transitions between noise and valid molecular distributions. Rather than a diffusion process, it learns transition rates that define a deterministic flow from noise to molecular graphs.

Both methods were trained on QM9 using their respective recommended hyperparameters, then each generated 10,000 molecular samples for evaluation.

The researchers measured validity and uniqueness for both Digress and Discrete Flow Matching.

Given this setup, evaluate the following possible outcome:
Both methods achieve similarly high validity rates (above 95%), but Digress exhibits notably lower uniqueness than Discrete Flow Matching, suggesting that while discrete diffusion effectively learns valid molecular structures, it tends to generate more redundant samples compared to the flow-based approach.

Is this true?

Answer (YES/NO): YES